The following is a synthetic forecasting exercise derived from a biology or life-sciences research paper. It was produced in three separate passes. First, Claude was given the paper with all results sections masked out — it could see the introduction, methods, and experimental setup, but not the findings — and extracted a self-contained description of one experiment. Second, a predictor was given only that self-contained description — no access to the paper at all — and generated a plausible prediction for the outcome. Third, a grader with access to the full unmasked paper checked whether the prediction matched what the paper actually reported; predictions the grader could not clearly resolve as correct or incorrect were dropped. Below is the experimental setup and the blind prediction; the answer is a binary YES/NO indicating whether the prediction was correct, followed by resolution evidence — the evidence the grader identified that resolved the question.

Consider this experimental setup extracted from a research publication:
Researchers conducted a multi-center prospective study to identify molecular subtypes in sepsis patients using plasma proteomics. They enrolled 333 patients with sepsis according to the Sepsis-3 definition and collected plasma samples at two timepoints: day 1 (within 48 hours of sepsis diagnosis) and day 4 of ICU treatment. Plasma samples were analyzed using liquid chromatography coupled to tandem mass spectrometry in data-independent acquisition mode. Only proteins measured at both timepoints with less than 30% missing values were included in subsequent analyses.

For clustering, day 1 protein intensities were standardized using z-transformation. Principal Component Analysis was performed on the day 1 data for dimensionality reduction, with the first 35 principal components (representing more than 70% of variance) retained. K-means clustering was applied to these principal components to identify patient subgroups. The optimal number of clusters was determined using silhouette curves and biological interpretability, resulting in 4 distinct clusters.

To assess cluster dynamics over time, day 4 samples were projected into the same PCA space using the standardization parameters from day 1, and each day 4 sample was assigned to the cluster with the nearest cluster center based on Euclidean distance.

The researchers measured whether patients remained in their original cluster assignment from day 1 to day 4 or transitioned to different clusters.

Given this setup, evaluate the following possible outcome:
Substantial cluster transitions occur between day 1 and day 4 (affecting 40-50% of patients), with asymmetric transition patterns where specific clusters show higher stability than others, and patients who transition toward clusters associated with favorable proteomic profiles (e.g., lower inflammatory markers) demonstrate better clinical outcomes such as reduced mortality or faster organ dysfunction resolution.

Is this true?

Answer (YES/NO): NO